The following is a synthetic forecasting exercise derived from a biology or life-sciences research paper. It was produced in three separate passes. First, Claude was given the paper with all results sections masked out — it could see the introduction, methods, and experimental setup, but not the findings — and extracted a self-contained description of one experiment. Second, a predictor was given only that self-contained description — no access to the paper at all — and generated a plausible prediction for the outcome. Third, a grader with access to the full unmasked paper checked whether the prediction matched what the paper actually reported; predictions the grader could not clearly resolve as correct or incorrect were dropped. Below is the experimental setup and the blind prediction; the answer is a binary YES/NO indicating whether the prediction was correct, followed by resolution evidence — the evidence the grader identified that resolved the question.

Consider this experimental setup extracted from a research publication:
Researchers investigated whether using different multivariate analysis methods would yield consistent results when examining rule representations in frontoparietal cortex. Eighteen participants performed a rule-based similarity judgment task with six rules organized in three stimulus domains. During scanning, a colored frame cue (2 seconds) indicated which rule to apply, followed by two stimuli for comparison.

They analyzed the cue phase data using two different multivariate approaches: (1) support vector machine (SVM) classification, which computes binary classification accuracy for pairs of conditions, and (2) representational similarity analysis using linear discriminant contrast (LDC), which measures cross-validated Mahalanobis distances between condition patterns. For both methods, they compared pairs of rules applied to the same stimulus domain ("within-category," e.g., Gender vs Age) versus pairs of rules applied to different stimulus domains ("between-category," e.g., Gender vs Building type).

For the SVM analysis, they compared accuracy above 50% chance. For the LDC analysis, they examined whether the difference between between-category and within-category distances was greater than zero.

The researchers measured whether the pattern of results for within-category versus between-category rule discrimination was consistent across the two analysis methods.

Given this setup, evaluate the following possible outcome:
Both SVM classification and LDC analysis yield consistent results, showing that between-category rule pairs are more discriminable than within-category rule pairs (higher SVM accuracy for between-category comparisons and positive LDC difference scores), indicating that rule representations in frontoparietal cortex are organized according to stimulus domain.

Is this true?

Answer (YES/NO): NO